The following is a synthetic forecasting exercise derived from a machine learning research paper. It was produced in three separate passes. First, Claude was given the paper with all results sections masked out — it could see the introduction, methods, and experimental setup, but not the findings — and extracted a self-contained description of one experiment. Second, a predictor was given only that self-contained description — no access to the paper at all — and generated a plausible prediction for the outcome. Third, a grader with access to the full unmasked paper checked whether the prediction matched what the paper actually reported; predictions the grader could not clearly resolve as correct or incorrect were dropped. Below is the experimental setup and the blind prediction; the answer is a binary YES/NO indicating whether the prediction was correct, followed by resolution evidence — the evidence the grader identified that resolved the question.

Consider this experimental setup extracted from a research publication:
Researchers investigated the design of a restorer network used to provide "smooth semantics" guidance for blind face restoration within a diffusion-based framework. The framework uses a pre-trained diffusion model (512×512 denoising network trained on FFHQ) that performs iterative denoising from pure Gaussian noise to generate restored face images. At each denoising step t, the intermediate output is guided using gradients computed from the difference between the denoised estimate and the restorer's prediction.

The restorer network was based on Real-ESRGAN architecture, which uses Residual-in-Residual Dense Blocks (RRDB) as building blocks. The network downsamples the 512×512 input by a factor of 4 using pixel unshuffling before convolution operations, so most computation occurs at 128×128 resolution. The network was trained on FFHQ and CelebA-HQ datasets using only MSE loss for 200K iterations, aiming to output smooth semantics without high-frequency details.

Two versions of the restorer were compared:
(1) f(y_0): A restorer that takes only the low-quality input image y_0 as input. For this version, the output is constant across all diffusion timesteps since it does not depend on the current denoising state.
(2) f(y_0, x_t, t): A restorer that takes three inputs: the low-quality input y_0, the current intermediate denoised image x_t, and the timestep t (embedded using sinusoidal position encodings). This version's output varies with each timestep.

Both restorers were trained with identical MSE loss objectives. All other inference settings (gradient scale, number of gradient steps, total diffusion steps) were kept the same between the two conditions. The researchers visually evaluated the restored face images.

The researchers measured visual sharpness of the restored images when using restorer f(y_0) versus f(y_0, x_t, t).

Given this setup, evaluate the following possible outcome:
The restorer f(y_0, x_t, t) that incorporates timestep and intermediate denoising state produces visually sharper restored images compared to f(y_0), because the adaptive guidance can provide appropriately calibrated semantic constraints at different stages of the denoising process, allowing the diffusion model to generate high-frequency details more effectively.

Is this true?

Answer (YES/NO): YES